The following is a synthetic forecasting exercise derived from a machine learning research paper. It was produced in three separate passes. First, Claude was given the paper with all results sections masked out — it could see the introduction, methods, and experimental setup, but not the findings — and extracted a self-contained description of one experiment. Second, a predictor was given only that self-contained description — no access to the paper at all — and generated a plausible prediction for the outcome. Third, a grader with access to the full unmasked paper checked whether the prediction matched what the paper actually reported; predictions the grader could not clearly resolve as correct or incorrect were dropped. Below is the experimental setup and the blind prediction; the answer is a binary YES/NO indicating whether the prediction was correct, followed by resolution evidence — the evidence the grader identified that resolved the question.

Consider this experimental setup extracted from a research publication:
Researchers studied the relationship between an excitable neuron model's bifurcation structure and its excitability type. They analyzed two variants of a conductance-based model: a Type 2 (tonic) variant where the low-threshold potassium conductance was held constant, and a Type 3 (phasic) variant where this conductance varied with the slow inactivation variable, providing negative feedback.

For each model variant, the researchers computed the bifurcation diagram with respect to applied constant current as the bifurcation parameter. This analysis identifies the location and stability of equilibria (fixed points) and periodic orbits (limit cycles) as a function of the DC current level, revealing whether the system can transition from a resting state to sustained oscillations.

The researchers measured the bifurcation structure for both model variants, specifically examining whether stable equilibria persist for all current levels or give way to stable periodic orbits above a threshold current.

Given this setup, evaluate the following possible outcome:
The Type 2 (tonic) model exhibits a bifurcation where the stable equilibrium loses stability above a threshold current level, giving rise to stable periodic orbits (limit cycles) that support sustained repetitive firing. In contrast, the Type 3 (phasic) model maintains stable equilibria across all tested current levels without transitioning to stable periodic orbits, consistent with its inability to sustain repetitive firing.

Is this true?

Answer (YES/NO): YES